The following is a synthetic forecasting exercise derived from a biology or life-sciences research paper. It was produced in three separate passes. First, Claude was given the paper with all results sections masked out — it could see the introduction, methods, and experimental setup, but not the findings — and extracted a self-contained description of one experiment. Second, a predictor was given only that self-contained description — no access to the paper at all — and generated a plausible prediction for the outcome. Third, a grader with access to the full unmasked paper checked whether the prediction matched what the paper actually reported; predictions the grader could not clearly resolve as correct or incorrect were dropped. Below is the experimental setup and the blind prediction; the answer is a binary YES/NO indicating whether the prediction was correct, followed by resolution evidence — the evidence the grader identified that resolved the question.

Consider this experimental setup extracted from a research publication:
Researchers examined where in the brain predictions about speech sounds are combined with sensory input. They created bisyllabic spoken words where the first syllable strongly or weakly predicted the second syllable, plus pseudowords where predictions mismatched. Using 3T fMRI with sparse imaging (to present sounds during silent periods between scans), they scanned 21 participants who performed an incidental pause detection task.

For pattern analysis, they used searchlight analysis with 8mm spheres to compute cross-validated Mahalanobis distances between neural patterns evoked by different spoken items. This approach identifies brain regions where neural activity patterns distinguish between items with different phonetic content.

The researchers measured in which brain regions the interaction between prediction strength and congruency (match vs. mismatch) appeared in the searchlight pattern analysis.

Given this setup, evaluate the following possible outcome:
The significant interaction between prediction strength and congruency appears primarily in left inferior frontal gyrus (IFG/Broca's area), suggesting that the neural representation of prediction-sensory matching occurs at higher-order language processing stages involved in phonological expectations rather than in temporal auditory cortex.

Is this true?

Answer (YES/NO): NO